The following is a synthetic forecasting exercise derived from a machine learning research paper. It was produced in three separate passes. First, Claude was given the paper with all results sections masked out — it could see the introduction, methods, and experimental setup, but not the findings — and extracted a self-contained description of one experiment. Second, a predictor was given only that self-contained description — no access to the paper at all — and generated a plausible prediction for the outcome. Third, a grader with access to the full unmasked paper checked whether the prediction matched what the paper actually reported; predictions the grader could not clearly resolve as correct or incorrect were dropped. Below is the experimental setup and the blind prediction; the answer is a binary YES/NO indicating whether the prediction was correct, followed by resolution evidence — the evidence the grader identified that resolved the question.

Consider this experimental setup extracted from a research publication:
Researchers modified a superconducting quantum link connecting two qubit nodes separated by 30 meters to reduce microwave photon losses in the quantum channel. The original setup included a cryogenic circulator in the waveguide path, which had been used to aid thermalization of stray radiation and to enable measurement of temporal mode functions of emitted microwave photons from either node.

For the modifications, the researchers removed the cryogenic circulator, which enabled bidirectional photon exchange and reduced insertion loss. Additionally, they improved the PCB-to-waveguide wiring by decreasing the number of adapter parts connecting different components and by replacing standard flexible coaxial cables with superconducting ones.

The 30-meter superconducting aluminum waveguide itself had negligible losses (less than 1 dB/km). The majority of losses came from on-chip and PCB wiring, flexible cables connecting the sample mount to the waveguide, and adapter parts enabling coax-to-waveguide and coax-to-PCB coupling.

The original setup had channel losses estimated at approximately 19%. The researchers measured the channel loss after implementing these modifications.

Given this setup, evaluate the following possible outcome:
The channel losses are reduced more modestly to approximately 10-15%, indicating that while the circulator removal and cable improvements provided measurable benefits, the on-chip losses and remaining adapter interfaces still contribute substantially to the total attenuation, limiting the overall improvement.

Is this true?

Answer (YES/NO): YES